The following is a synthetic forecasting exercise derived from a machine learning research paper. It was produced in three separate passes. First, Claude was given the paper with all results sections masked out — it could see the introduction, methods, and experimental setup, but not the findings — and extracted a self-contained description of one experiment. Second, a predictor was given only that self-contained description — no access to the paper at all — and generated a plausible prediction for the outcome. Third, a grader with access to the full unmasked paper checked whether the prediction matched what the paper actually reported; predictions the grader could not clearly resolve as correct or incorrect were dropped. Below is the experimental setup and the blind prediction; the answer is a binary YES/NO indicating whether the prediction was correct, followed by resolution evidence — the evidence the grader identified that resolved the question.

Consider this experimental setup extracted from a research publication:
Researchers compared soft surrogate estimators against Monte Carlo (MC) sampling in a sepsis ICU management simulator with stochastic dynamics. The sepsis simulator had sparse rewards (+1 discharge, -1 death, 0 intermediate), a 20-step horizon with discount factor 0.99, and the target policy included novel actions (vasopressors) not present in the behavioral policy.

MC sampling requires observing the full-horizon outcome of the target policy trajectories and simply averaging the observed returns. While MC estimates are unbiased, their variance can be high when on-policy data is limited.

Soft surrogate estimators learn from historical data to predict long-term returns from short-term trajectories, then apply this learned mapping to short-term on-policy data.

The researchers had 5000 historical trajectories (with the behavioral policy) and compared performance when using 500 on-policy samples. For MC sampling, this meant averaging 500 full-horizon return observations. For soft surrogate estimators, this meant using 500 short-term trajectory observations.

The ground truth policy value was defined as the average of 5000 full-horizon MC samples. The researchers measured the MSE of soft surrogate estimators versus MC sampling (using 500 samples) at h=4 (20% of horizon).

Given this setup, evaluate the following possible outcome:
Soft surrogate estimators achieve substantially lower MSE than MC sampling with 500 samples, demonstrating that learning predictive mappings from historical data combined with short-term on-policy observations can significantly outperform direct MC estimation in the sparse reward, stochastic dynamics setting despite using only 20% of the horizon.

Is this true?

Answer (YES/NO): NO